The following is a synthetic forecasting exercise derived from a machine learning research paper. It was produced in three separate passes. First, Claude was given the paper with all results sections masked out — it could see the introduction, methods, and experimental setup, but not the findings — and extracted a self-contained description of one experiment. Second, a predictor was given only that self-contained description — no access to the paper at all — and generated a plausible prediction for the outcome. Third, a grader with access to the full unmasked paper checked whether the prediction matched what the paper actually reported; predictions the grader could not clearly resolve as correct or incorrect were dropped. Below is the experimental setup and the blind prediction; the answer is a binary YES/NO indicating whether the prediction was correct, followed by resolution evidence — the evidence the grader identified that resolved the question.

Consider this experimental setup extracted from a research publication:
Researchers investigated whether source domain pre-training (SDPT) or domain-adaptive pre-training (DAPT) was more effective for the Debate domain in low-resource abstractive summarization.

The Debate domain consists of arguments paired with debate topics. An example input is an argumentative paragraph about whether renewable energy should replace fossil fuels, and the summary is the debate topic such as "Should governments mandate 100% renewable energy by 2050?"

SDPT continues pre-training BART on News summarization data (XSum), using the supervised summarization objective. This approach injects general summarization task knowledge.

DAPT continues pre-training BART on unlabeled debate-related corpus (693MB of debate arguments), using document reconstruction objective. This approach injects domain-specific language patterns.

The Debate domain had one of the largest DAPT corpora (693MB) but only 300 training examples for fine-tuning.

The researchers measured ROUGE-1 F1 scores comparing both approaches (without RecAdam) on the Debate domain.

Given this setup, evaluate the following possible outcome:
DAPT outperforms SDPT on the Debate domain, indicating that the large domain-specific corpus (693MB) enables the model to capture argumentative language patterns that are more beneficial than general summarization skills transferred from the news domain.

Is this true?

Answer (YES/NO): YES